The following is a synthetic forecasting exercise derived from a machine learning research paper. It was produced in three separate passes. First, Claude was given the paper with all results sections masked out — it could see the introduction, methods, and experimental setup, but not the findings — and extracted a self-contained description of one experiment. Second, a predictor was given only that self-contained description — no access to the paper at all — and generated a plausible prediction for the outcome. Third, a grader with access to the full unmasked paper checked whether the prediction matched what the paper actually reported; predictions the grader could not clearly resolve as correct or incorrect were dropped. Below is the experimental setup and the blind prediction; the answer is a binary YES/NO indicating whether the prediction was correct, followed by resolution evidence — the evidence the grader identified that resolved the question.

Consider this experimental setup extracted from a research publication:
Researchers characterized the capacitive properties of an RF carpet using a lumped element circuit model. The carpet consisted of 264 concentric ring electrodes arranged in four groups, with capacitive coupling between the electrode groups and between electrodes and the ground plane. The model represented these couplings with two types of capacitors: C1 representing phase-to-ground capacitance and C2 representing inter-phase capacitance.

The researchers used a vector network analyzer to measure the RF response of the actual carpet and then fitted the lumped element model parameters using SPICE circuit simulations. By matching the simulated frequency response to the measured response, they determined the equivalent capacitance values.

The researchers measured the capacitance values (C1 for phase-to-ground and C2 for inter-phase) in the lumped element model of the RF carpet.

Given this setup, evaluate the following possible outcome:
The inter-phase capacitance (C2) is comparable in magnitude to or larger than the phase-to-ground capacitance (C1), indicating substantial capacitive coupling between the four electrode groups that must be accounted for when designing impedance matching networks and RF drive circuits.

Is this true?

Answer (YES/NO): YES